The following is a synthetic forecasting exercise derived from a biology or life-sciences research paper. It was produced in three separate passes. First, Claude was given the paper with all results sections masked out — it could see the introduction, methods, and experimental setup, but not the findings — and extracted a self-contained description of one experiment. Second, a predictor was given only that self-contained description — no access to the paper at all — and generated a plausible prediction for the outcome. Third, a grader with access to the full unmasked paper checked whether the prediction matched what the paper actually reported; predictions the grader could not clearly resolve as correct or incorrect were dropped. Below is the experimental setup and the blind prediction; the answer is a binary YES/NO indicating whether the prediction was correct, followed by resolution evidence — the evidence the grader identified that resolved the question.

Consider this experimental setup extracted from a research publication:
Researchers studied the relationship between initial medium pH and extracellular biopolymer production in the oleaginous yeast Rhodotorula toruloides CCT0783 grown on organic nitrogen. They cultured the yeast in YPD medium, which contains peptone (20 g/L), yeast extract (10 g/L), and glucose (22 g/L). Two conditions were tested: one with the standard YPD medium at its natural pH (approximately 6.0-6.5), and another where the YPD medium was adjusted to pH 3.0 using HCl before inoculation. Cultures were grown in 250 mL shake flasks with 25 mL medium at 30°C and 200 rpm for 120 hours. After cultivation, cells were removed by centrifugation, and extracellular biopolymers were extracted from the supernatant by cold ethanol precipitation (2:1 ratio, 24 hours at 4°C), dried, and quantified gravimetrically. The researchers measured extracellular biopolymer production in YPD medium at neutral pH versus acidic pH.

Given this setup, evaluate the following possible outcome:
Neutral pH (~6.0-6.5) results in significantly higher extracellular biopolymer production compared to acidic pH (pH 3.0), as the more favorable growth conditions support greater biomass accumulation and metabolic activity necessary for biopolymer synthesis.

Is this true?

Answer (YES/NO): NO